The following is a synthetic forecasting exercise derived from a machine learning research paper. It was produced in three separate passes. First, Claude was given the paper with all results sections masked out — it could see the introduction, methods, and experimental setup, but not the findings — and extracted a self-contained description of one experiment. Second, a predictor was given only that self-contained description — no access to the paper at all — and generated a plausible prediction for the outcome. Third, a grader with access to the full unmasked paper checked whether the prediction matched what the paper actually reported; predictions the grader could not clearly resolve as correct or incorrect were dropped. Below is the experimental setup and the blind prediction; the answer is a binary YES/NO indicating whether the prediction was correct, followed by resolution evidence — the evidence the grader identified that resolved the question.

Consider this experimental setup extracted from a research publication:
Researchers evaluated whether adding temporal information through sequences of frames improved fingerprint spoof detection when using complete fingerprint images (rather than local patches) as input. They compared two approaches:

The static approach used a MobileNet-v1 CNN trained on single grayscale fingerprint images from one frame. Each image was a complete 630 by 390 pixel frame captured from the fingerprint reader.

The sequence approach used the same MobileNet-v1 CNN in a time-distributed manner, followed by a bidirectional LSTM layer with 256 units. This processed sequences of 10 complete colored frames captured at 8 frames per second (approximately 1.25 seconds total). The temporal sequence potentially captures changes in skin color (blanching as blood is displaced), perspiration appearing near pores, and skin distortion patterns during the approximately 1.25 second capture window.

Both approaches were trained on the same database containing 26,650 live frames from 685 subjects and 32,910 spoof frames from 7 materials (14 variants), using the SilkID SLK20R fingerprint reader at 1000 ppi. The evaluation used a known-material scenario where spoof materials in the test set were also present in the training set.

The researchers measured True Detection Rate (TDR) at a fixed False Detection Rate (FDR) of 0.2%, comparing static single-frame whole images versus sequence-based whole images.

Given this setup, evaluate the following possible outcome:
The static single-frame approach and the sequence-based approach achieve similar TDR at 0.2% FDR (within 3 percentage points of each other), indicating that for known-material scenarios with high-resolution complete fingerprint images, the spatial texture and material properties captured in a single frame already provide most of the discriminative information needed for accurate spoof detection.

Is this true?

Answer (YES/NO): YES